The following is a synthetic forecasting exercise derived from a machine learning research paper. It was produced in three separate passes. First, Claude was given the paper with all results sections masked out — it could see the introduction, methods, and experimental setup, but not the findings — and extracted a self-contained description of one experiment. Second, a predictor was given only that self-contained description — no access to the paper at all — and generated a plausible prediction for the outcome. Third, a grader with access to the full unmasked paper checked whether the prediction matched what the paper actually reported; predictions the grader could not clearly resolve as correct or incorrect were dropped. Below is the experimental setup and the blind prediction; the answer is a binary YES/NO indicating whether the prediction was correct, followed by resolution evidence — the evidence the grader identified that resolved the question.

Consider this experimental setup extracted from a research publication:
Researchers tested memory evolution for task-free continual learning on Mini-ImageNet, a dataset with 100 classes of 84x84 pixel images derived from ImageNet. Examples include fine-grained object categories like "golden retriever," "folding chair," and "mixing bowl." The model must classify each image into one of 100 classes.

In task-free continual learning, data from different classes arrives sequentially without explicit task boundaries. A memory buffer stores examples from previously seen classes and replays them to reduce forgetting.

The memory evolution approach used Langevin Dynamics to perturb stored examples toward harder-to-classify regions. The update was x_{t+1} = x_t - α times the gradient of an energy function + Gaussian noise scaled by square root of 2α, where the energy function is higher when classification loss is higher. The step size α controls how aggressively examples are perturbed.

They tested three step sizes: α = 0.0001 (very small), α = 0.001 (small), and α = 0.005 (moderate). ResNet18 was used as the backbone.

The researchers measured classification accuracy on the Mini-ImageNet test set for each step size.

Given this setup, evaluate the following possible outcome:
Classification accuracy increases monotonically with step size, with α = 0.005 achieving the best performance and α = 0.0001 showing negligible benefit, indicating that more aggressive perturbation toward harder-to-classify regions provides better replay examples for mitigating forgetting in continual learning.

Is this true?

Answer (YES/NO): NO